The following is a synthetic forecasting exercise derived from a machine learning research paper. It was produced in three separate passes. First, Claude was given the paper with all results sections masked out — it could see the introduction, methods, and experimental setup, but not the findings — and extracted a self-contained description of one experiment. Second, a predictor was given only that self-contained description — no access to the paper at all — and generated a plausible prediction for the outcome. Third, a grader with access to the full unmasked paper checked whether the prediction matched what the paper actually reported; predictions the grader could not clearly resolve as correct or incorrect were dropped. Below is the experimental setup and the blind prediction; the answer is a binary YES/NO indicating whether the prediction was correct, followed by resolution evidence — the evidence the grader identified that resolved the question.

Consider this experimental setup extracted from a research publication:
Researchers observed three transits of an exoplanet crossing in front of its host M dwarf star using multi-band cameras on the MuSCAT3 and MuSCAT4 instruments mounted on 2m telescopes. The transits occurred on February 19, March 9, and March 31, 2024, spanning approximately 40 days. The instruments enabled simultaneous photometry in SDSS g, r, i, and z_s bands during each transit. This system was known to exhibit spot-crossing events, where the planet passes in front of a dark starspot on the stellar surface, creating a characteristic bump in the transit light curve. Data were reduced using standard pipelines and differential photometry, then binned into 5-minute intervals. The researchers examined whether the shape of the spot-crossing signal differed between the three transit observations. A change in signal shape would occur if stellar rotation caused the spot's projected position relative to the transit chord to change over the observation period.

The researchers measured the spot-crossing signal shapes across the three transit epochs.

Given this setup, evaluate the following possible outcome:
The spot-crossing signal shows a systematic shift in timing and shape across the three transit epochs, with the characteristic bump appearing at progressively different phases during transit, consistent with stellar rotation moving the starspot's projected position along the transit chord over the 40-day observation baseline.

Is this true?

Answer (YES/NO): YES